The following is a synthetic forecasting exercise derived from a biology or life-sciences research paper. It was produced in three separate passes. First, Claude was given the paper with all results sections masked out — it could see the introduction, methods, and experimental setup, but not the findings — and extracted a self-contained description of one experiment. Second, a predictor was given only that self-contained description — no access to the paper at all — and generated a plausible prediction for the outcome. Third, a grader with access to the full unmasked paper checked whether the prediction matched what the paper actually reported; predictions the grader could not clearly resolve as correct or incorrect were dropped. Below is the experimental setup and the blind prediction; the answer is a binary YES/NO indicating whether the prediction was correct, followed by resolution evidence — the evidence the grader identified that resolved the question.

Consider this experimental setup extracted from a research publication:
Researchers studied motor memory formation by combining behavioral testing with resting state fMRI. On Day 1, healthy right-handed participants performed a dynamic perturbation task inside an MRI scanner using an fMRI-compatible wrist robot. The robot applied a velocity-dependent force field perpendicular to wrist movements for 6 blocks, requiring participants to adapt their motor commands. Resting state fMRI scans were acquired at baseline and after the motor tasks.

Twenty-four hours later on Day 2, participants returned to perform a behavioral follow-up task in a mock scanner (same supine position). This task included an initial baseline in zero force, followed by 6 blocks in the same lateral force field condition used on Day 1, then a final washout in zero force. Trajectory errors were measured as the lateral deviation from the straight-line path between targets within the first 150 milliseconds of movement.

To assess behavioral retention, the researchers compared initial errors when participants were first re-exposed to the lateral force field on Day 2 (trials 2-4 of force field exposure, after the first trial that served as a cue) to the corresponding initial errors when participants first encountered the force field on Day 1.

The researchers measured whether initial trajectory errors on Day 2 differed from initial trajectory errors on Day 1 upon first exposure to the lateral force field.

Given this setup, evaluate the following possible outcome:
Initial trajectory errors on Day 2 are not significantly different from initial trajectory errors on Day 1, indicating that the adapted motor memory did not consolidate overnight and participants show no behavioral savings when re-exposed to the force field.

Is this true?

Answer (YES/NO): NO